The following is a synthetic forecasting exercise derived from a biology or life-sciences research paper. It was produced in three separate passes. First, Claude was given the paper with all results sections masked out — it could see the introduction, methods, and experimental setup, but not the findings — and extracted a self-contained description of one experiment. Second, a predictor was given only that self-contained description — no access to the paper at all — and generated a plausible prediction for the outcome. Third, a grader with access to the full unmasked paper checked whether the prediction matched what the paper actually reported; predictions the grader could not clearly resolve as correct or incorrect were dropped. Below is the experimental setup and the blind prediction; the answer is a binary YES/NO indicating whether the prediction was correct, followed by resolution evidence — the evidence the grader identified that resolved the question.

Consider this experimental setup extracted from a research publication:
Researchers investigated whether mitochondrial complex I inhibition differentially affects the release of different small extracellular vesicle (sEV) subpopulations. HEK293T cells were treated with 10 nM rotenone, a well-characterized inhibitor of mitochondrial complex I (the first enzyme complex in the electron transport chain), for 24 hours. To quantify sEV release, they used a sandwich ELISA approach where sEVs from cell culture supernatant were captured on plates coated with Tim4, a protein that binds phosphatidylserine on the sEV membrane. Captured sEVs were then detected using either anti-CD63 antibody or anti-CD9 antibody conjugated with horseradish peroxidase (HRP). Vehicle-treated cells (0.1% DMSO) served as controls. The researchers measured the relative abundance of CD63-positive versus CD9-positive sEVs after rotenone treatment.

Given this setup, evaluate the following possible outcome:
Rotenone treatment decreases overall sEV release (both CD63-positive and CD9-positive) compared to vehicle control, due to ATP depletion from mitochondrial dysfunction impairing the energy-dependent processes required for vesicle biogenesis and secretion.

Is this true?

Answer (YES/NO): NO